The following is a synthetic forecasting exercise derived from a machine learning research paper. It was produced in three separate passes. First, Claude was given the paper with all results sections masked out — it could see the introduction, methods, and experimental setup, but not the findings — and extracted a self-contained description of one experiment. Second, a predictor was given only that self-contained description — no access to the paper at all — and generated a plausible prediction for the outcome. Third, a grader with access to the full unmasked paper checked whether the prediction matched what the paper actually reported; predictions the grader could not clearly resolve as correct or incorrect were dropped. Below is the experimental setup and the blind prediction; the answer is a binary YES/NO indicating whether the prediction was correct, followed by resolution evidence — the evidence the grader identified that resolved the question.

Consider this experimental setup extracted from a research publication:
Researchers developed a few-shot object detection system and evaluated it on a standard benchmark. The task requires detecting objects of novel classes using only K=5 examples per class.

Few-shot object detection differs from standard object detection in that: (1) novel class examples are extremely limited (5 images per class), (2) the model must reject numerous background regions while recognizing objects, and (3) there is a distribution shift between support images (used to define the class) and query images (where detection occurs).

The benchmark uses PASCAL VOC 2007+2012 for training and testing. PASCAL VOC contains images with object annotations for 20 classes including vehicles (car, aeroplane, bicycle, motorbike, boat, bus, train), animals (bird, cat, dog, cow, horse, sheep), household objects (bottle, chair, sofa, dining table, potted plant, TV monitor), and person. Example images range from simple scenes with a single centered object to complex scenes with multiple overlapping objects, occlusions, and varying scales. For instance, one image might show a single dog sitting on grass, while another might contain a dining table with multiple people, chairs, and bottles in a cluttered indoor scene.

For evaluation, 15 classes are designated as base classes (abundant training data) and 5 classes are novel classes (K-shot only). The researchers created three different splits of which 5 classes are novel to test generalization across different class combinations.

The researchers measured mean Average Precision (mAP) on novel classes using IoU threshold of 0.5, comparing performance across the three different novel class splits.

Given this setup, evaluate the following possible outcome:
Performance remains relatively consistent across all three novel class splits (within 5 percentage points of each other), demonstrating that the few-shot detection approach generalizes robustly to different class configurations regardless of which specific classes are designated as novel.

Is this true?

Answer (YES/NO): NO